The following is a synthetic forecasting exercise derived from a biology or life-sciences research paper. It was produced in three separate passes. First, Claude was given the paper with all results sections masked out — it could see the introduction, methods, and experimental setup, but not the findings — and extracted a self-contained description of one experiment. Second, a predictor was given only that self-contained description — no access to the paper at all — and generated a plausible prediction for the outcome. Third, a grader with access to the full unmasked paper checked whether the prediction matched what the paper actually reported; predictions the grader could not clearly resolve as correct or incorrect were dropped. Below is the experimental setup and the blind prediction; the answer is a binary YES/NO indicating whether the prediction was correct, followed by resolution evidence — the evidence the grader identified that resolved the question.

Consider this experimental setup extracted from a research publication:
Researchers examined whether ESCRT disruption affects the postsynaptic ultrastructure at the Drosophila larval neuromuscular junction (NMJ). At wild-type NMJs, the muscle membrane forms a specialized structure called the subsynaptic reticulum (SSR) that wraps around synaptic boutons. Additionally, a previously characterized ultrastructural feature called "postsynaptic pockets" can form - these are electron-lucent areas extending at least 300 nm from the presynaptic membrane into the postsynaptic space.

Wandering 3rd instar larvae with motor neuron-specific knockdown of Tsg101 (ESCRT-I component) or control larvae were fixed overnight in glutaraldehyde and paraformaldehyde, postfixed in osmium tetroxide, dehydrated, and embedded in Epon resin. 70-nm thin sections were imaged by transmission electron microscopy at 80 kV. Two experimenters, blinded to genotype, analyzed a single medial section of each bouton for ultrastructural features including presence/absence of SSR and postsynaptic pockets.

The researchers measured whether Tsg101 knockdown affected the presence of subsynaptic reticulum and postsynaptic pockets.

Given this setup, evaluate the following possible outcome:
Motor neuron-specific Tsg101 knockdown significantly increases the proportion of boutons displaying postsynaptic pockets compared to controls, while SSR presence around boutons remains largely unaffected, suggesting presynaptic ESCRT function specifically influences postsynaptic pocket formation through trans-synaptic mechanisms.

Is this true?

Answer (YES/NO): NO